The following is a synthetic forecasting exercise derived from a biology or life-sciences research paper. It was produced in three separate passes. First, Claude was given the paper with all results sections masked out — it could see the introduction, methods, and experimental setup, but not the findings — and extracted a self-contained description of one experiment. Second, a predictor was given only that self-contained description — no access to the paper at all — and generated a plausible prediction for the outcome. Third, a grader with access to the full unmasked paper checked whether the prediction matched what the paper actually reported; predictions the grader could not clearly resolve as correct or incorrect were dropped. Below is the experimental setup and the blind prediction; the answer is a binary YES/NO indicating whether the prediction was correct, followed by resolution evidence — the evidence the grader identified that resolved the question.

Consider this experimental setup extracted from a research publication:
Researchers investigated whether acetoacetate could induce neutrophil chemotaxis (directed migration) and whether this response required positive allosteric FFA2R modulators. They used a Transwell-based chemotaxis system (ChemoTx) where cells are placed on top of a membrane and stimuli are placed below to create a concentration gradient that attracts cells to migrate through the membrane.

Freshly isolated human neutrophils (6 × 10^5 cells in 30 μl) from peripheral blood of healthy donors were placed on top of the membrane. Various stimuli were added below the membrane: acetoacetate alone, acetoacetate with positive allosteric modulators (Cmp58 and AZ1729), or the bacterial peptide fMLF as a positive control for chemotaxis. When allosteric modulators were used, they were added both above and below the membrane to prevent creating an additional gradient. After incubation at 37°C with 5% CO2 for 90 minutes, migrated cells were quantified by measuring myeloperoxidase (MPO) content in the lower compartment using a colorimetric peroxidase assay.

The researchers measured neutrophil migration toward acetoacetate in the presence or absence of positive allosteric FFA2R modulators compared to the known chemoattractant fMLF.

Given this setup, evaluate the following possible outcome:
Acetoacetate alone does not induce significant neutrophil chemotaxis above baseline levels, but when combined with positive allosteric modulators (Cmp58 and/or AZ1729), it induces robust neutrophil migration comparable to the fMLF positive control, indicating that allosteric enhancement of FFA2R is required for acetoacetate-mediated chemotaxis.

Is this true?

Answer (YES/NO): YES